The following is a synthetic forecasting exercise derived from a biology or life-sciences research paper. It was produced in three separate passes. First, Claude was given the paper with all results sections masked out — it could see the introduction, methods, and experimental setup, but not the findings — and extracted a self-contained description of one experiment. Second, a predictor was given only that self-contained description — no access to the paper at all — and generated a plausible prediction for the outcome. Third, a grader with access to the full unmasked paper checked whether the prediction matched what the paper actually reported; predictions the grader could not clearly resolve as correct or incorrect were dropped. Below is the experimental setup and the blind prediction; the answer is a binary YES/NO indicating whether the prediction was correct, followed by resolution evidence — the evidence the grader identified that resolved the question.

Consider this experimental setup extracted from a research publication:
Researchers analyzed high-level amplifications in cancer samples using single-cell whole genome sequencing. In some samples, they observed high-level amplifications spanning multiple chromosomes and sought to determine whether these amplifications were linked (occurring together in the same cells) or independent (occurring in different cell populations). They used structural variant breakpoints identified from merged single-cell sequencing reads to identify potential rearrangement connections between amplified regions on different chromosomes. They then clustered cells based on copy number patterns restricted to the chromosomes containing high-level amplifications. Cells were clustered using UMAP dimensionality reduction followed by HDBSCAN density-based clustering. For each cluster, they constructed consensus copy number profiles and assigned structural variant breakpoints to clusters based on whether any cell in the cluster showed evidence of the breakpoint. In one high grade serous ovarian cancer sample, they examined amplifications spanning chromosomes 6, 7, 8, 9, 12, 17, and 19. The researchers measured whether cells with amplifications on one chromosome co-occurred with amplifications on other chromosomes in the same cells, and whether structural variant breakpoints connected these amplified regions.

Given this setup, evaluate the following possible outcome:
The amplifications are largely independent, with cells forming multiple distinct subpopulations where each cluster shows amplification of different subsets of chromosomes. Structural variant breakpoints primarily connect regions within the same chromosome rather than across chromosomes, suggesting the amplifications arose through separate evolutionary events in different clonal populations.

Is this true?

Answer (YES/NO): NO